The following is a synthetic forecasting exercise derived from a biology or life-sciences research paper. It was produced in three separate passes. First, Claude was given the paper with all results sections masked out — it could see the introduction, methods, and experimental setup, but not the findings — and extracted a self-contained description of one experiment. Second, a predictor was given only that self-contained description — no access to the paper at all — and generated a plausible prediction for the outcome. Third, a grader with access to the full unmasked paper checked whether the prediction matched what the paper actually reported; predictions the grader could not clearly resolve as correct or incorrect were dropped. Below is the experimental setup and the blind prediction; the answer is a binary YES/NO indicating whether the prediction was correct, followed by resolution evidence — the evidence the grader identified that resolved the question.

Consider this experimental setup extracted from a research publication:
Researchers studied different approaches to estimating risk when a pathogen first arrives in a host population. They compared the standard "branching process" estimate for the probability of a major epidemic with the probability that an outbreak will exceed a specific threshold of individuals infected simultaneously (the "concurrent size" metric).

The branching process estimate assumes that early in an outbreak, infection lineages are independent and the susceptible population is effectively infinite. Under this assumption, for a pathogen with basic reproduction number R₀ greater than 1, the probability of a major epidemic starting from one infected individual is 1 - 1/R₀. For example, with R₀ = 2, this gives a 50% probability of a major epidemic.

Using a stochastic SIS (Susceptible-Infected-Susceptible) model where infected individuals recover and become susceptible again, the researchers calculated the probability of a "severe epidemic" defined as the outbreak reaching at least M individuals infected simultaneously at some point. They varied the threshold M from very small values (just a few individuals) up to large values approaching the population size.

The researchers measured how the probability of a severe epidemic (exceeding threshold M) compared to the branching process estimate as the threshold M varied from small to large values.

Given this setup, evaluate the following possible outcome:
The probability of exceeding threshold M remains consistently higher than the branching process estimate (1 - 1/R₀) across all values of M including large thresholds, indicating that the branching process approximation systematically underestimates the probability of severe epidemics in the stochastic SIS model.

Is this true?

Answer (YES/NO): NO